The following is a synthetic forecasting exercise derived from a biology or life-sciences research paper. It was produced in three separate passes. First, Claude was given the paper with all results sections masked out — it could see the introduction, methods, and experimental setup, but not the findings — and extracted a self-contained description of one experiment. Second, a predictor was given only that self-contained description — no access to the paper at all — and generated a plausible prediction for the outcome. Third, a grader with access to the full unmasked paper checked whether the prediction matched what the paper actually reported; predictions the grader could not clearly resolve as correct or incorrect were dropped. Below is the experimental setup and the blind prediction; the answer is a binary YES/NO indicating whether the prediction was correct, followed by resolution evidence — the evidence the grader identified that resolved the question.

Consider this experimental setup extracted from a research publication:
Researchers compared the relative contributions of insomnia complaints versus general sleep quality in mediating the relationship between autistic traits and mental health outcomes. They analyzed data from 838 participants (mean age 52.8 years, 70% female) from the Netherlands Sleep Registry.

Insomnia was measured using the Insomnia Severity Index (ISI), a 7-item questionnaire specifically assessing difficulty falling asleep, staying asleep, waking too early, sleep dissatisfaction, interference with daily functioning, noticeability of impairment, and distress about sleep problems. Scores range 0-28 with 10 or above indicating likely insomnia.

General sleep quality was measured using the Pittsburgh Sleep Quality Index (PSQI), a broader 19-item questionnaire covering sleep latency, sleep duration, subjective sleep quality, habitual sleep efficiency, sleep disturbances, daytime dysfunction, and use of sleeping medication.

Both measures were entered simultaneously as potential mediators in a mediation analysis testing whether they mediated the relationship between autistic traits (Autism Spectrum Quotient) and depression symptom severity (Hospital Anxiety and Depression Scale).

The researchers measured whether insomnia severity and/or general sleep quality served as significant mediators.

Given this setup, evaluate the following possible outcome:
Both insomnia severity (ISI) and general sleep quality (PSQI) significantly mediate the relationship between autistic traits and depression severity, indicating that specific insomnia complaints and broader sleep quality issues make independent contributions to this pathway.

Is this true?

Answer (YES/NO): NO